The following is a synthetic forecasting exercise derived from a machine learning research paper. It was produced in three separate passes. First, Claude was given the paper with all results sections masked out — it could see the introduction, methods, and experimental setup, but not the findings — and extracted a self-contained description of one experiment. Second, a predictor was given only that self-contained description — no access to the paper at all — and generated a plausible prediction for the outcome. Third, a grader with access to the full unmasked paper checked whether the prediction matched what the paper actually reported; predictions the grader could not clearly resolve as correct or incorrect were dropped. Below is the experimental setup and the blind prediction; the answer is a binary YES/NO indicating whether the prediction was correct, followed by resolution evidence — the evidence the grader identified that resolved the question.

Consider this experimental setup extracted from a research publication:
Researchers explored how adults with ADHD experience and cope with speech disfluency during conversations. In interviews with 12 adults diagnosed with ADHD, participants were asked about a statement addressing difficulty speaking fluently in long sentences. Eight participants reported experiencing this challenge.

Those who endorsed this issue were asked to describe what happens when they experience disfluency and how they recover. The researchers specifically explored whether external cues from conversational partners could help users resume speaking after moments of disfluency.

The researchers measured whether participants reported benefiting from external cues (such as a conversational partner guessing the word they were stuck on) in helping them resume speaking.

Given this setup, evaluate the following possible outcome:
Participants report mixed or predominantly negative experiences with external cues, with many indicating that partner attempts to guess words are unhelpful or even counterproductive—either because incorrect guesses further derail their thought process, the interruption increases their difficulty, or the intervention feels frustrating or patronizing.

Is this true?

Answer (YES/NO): NO